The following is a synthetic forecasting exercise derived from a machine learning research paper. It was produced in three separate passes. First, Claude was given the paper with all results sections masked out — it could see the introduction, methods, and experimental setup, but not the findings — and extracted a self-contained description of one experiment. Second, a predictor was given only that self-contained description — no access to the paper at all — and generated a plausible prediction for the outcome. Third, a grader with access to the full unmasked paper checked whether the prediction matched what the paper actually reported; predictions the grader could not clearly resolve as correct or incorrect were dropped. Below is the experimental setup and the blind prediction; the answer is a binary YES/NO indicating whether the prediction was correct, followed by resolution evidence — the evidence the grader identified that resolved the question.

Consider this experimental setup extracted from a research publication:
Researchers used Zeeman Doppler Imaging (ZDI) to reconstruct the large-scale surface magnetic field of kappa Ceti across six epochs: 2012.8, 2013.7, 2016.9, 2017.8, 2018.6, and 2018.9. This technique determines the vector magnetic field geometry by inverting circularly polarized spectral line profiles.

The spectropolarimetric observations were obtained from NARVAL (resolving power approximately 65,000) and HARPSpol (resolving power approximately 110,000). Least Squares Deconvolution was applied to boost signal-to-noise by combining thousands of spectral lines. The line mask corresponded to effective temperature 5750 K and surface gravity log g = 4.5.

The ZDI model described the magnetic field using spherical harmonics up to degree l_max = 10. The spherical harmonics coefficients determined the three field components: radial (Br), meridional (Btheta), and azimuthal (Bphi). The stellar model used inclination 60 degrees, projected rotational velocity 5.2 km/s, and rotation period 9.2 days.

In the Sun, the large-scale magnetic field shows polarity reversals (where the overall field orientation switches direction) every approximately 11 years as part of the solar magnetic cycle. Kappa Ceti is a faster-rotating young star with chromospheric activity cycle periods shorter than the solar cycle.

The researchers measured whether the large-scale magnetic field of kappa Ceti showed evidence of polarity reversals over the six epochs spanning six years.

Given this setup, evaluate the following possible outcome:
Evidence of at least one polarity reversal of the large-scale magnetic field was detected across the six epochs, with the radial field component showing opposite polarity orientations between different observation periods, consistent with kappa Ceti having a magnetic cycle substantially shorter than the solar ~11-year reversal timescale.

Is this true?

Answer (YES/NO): YES